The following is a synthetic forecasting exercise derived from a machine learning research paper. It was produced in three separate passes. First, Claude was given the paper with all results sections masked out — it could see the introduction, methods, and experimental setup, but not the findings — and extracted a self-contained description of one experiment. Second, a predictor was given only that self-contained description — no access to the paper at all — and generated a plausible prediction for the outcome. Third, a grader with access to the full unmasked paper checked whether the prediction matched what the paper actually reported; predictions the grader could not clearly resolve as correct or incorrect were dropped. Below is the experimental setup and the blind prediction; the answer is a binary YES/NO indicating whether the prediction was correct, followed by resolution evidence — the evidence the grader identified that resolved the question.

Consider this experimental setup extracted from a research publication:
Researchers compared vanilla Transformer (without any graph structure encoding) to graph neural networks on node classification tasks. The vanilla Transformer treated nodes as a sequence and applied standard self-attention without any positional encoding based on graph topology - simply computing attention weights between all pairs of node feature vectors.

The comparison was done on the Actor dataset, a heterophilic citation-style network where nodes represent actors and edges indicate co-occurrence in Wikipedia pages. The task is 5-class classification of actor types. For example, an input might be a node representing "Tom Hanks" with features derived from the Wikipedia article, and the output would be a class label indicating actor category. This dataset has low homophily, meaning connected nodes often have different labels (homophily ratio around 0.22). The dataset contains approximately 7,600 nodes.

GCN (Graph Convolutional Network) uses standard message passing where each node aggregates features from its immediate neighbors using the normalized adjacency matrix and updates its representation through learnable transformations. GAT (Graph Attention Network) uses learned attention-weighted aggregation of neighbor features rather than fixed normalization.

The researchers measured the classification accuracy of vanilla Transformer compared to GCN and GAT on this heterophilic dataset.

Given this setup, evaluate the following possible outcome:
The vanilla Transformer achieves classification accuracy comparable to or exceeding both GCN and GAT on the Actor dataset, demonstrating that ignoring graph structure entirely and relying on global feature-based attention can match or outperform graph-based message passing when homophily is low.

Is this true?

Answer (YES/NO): YES